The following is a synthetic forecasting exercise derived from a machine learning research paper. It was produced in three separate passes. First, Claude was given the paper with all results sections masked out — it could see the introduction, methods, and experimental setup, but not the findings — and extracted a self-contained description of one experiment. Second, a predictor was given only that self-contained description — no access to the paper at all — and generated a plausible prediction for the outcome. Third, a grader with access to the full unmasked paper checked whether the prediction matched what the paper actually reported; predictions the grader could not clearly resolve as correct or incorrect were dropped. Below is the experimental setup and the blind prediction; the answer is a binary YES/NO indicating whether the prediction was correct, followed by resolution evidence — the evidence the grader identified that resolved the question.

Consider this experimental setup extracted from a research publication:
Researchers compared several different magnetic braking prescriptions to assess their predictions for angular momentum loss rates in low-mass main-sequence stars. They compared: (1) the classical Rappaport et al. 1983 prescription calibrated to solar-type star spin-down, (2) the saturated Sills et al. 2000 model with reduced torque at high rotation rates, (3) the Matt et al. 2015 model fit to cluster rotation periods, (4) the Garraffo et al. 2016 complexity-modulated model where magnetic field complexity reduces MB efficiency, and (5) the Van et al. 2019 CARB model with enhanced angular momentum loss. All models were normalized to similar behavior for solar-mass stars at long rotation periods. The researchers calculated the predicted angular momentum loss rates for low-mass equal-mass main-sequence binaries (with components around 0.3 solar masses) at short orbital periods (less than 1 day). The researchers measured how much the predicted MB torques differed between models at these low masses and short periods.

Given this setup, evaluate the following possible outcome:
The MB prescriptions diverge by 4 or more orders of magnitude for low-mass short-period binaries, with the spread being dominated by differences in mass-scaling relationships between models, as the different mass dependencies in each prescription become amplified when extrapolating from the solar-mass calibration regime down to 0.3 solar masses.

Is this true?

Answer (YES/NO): NO